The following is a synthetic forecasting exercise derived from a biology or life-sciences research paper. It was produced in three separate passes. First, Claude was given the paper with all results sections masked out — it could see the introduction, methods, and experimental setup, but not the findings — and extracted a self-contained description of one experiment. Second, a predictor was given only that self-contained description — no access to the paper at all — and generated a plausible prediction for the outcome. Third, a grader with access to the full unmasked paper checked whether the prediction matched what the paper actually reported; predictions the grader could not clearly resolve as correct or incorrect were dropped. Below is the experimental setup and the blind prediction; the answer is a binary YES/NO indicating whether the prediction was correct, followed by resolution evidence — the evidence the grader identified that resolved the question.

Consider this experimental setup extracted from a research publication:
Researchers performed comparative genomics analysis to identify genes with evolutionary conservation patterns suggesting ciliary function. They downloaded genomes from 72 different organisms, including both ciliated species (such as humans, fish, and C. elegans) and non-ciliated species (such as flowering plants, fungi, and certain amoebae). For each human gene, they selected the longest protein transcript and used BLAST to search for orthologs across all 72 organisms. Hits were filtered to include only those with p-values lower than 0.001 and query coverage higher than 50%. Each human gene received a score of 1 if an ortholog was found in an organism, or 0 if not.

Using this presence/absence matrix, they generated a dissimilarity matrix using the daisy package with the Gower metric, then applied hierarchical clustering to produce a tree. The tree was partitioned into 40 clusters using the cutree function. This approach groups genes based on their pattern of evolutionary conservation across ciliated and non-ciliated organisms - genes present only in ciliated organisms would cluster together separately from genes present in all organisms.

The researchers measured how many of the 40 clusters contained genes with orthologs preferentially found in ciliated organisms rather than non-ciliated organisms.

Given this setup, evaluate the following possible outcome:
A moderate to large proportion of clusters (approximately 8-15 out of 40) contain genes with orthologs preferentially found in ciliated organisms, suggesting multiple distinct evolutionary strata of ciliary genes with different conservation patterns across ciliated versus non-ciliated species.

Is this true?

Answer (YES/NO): NO